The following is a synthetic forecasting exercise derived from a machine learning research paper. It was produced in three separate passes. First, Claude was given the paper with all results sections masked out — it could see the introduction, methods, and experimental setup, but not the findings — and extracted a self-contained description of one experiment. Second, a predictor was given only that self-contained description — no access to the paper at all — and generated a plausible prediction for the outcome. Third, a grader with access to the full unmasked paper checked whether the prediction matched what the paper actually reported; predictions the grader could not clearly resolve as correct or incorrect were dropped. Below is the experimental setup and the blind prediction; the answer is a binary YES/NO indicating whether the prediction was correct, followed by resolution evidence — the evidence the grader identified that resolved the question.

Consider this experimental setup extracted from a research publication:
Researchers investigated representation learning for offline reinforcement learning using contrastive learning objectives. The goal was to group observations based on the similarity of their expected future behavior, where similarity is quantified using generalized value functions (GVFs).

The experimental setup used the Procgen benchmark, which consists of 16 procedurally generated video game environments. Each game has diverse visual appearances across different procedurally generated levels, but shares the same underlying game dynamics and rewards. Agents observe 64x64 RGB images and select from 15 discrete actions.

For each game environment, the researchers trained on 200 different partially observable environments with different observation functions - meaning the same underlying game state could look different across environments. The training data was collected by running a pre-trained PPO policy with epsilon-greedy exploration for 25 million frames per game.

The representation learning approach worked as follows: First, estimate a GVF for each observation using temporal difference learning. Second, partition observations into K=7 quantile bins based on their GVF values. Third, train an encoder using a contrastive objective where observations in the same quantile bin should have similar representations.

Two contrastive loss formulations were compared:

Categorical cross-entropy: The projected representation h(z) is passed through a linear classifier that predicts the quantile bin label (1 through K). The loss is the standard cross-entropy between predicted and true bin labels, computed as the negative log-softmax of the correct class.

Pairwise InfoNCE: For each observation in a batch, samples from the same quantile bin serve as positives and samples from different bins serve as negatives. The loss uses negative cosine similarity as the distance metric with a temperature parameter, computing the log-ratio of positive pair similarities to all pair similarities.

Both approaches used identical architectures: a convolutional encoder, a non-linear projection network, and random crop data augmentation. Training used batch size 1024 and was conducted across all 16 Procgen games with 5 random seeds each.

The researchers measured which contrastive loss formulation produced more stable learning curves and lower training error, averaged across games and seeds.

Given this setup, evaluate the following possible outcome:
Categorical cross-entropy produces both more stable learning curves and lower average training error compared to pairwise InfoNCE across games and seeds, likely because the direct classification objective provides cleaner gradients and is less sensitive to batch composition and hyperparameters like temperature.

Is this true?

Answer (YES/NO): YES